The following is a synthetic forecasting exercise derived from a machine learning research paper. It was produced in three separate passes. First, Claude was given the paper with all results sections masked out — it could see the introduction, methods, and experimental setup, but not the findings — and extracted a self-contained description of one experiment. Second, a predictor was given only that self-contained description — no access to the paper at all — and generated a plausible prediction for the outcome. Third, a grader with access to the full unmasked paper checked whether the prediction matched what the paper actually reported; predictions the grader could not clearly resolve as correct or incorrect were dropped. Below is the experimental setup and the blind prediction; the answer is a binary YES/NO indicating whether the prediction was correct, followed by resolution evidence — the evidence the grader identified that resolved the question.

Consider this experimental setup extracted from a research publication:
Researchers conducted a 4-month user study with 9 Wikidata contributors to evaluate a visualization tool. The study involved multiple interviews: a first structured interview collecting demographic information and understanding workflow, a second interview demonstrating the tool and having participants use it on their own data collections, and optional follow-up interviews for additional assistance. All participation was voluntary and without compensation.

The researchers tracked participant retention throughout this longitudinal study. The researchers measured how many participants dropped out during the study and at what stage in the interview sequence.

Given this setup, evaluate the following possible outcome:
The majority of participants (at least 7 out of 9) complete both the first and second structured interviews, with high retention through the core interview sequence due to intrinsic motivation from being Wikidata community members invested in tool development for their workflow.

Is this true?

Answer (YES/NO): YES